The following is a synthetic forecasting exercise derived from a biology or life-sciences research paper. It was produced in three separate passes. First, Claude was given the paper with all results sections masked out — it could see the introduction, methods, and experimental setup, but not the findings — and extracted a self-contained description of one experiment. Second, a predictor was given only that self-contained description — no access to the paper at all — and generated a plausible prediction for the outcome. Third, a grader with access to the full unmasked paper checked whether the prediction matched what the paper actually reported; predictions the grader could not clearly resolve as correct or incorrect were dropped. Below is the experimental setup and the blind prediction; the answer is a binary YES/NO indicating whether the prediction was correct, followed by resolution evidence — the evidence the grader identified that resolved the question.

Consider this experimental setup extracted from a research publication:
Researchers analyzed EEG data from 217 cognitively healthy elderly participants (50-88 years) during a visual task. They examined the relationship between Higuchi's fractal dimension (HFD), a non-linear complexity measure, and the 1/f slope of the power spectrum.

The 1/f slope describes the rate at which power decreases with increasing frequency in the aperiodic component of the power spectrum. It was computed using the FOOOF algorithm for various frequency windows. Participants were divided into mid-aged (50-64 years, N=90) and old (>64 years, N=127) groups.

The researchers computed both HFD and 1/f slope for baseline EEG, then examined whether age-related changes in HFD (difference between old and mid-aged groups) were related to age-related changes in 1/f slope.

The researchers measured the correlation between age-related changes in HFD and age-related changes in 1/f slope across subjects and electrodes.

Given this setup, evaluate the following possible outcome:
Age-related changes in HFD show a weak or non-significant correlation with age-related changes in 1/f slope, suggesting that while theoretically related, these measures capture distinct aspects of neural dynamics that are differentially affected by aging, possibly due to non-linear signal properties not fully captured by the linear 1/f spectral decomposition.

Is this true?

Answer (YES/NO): NO